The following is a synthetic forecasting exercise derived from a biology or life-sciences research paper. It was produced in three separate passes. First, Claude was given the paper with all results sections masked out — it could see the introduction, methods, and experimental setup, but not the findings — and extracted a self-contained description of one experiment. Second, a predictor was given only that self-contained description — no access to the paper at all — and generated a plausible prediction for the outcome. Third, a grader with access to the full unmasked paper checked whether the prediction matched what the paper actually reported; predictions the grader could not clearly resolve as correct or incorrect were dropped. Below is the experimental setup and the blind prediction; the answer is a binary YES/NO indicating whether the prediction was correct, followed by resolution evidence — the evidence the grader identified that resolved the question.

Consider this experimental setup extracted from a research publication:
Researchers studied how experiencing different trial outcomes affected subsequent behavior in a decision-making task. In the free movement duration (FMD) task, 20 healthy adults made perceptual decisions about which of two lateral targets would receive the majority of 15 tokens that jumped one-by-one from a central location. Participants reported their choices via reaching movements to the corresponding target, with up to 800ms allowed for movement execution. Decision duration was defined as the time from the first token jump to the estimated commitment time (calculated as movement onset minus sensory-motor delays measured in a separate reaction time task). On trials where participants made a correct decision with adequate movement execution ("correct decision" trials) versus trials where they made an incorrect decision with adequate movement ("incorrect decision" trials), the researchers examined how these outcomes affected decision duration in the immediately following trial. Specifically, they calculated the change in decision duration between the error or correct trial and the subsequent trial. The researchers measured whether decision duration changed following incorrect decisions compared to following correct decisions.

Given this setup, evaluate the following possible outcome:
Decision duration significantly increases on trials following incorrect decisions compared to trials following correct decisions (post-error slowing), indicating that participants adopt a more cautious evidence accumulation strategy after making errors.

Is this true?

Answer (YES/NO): YES